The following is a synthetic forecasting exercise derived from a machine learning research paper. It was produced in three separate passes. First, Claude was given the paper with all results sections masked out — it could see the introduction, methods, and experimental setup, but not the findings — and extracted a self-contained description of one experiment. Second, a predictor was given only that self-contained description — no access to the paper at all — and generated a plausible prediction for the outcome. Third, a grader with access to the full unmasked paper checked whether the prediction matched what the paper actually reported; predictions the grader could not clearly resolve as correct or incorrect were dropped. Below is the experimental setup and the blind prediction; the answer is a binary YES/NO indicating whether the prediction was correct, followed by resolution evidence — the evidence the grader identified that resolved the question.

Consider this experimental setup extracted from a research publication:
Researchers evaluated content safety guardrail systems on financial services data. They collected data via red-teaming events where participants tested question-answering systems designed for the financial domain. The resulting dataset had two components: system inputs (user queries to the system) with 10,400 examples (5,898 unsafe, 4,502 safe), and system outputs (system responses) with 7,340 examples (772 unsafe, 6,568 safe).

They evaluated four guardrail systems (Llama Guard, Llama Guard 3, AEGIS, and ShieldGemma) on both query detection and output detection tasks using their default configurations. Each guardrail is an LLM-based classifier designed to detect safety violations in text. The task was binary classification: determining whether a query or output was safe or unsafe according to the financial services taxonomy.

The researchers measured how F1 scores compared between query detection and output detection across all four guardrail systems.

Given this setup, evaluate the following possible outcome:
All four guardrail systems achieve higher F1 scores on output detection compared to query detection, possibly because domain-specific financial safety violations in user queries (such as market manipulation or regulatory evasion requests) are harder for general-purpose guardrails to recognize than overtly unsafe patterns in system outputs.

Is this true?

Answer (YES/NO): NO